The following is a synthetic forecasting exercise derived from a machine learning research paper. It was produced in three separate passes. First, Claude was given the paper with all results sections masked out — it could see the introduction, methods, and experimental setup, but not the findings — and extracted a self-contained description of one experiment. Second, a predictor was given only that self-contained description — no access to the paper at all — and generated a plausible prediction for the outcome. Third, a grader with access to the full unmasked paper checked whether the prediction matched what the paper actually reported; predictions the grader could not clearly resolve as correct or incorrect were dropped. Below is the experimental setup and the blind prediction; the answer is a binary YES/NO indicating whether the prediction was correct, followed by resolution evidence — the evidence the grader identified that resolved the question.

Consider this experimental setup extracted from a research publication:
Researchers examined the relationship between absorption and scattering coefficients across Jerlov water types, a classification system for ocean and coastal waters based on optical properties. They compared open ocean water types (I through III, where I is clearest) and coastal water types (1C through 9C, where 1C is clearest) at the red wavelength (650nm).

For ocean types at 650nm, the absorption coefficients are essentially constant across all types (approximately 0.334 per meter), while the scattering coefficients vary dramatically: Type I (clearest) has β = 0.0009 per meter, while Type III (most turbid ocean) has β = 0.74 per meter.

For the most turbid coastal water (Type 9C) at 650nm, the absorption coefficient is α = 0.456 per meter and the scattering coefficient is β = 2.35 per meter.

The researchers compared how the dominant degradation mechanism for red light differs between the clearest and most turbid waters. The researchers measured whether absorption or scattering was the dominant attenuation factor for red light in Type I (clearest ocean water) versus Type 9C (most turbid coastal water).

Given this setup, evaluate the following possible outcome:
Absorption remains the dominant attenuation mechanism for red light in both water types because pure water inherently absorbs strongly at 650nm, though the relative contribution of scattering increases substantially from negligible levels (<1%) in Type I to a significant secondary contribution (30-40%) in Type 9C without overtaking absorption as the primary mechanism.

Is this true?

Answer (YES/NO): NO